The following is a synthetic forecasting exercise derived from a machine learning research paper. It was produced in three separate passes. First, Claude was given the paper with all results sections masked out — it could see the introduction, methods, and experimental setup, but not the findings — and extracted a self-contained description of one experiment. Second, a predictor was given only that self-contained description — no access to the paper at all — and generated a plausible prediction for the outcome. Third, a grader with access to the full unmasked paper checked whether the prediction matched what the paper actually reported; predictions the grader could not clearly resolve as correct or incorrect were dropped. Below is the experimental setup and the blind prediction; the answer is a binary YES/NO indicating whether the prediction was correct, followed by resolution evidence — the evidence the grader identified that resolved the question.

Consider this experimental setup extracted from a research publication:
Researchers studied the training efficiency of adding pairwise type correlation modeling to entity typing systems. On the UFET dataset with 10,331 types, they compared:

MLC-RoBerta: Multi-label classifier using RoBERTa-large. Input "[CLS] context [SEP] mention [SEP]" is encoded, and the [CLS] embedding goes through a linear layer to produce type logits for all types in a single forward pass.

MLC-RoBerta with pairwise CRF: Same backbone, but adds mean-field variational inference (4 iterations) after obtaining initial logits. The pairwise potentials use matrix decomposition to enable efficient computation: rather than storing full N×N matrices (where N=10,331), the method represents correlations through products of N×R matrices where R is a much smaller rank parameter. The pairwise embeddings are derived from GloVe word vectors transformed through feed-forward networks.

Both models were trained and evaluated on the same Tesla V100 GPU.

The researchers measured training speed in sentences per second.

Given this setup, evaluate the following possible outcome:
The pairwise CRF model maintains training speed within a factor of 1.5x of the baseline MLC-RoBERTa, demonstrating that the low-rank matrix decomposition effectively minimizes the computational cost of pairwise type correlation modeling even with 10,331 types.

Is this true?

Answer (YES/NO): YES